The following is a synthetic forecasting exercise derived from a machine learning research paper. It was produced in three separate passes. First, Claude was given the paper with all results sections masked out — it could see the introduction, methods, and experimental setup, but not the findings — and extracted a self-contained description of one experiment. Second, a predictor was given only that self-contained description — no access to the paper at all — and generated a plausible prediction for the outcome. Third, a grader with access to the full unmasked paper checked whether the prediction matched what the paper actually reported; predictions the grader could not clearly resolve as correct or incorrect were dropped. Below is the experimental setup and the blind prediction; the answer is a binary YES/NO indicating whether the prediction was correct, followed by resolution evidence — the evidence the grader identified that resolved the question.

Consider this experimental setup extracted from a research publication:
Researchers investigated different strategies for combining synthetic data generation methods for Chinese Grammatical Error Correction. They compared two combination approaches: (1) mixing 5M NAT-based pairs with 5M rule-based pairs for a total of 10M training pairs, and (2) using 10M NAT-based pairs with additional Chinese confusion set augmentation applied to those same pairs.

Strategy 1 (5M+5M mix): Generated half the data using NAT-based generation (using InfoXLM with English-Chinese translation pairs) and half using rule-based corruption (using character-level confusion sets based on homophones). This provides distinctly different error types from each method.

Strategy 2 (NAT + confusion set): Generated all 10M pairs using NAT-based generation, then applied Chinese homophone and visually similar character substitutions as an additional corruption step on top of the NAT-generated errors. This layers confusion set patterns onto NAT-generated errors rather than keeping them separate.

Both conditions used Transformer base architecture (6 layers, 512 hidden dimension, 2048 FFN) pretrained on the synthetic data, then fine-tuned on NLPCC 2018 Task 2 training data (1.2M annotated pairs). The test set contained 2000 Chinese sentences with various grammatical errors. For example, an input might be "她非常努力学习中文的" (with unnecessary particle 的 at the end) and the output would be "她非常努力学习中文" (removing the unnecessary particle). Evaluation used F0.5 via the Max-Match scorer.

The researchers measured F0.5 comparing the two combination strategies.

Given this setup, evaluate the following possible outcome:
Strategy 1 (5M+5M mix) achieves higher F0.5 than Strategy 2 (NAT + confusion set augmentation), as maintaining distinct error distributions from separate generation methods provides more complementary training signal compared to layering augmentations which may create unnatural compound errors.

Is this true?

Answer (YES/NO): YES